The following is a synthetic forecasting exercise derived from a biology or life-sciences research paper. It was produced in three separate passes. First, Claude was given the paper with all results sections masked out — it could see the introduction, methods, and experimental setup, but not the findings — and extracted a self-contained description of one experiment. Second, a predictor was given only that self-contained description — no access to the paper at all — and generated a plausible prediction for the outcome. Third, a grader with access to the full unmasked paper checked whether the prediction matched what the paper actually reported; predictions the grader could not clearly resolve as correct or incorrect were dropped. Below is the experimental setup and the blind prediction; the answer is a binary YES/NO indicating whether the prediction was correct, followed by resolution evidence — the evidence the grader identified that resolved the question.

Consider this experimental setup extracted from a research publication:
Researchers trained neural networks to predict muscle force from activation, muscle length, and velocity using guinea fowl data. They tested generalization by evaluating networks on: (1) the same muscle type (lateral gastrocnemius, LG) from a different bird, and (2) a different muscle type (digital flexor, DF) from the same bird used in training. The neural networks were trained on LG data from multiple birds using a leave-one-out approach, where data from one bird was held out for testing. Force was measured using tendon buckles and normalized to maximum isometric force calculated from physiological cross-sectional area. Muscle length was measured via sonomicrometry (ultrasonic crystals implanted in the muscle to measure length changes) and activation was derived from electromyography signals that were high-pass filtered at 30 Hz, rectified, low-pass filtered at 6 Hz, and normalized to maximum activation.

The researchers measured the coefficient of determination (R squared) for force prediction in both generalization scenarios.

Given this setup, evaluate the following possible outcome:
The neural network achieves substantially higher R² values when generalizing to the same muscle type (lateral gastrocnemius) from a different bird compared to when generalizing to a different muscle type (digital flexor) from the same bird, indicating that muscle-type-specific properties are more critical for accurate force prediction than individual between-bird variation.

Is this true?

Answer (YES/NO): YES